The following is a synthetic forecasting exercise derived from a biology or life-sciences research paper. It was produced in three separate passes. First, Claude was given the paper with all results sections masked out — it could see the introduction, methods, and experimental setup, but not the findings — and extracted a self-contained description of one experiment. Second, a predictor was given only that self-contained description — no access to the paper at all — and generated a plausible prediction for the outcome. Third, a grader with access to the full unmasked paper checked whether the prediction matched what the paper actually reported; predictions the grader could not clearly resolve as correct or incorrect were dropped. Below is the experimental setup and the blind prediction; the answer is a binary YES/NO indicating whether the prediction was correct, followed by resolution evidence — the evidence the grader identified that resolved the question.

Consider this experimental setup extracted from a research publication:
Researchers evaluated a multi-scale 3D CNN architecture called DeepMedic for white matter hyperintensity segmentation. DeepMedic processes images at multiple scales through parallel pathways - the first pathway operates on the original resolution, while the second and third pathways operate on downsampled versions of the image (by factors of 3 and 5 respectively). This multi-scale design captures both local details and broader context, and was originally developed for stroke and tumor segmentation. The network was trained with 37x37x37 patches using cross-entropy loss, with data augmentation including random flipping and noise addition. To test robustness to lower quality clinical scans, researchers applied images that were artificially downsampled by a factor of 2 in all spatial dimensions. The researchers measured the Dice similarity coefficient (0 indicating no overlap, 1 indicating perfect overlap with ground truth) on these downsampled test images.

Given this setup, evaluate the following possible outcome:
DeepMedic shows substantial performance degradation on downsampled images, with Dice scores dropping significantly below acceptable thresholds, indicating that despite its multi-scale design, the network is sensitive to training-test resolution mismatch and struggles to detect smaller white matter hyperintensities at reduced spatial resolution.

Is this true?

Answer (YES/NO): YES